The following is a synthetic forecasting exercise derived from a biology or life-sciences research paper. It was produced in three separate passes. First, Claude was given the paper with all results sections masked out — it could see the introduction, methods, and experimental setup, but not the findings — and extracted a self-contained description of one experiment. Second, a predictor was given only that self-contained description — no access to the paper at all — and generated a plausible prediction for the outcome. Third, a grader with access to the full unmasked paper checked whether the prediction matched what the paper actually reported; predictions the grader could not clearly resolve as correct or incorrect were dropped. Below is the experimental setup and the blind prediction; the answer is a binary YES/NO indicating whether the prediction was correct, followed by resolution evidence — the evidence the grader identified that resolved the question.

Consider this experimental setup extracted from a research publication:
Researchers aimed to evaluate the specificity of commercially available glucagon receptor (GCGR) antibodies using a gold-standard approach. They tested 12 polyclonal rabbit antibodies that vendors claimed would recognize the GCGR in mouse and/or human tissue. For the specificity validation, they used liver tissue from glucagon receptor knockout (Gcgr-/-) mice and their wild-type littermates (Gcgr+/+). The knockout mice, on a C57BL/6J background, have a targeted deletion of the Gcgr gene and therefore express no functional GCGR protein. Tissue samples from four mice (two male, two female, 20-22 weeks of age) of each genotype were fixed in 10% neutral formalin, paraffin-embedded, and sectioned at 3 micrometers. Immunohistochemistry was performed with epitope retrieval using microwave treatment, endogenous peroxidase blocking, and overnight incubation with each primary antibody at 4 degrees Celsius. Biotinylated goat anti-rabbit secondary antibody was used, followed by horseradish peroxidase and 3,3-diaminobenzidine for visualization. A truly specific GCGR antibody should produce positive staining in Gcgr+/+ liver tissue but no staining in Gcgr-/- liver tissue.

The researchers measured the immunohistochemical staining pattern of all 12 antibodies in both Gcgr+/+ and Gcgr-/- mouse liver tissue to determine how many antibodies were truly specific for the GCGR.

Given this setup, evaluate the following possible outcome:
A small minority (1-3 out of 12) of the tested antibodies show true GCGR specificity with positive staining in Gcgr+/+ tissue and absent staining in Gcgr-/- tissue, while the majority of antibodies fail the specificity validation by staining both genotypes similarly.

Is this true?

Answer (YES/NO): NO